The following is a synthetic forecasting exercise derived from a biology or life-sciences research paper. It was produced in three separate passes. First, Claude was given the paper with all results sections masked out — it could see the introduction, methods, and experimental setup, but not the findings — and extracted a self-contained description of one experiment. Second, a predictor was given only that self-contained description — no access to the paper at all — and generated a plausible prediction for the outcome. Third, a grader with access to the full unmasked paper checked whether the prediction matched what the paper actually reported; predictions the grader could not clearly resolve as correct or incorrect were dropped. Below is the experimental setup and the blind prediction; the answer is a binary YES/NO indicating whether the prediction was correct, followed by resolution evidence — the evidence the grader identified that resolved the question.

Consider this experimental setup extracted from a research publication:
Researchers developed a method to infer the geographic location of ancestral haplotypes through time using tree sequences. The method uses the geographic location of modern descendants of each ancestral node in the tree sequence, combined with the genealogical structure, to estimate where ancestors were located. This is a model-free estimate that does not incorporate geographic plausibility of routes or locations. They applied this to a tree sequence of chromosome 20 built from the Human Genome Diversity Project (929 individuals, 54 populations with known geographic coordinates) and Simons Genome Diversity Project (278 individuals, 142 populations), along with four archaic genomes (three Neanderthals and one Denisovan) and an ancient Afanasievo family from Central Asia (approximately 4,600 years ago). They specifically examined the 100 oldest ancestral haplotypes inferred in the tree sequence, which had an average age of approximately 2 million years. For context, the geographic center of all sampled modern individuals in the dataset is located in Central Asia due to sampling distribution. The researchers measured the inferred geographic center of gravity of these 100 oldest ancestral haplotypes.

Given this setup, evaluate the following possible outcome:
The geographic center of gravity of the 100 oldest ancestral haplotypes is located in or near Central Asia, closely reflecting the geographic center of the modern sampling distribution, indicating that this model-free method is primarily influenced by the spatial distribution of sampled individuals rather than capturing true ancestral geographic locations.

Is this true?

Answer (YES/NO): NO